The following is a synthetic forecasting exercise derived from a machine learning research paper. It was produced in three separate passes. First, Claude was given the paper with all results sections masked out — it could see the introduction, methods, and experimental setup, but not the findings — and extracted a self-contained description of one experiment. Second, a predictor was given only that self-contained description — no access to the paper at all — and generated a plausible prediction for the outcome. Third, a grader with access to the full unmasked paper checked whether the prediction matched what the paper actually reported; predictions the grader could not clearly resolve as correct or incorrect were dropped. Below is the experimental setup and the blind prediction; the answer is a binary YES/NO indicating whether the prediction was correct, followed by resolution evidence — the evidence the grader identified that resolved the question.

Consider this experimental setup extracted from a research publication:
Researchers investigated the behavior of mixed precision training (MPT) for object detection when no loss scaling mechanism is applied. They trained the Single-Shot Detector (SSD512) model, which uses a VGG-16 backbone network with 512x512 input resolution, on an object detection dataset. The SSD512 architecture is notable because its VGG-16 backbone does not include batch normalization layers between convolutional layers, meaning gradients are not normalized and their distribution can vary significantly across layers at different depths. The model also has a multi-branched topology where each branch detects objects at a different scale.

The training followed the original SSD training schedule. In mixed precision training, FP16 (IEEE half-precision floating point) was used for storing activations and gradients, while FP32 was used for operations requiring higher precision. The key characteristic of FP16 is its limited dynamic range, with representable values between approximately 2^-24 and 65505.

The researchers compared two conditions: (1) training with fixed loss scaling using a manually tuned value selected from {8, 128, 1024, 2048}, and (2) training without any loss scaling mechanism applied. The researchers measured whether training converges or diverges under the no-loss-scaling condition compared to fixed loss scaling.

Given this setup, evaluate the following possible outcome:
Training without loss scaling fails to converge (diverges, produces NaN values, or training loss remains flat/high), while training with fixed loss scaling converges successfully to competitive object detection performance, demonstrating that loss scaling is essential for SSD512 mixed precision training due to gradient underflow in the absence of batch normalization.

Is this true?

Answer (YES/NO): YES